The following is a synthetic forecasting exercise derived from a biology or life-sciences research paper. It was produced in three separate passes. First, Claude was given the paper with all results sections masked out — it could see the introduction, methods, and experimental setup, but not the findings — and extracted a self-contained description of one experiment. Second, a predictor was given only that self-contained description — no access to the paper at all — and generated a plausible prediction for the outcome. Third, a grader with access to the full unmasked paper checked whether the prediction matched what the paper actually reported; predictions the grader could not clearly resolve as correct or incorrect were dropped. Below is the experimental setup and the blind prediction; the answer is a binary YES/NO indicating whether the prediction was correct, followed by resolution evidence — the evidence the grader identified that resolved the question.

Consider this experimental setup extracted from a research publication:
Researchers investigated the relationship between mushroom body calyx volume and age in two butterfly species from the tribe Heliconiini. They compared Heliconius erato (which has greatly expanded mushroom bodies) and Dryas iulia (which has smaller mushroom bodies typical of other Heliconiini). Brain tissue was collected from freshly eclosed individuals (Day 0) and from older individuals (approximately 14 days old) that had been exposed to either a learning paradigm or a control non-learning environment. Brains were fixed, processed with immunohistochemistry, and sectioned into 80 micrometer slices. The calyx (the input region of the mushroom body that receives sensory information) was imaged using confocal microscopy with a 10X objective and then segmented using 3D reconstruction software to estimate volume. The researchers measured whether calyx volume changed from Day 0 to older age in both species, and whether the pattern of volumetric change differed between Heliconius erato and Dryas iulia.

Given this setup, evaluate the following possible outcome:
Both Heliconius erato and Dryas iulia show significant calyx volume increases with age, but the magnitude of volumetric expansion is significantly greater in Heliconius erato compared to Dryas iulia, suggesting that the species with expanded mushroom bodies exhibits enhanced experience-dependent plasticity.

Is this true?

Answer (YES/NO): NO